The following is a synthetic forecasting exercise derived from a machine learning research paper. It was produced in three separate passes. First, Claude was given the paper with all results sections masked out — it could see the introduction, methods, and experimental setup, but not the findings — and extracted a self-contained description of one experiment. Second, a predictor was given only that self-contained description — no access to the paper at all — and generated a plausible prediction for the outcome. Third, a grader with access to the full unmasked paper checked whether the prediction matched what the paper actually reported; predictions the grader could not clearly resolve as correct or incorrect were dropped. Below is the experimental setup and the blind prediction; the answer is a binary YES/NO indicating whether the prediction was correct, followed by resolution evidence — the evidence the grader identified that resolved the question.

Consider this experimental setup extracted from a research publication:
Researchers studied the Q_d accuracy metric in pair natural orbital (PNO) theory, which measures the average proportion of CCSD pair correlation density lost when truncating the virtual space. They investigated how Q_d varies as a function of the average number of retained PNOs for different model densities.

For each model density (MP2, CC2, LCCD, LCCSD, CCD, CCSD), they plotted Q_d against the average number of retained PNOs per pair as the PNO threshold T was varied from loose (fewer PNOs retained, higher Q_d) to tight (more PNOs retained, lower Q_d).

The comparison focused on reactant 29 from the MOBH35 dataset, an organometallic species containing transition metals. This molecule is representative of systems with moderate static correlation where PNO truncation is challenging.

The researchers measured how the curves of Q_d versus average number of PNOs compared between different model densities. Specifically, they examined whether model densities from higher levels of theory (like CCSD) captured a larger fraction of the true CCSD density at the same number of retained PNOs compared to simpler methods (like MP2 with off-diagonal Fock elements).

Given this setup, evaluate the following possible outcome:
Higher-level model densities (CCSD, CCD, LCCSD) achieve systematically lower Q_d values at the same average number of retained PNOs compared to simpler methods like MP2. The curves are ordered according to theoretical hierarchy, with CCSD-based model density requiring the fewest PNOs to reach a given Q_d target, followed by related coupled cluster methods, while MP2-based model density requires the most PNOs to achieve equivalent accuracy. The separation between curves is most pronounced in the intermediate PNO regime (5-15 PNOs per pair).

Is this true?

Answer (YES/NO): NO